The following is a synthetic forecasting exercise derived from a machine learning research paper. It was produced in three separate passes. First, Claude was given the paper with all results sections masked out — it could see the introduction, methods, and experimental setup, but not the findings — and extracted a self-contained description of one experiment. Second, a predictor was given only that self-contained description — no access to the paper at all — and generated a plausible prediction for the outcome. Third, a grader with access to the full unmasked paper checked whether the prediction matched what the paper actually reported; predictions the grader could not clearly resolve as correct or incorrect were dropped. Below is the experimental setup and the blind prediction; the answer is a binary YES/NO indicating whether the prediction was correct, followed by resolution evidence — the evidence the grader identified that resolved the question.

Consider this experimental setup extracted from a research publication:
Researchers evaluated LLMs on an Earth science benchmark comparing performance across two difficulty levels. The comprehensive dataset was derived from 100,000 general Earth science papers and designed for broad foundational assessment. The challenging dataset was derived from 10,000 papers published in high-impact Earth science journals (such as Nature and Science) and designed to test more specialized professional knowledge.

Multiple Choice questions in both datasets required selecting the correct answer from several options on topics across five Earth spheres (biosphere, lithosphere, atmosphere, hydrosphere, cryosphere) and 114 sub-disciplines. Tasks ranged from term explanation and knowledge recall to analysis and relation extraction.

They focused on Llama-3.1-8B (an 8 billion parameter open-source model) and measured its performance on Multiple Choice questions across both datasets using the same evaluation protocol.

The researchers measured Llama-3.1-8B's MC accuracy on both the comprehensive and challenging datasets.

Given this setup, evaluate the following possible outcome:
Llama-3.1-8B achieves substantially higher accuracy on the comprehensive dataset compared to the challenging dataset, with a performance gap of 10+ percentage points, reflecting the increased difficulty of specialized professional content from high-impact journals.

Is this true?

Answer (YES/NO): YES